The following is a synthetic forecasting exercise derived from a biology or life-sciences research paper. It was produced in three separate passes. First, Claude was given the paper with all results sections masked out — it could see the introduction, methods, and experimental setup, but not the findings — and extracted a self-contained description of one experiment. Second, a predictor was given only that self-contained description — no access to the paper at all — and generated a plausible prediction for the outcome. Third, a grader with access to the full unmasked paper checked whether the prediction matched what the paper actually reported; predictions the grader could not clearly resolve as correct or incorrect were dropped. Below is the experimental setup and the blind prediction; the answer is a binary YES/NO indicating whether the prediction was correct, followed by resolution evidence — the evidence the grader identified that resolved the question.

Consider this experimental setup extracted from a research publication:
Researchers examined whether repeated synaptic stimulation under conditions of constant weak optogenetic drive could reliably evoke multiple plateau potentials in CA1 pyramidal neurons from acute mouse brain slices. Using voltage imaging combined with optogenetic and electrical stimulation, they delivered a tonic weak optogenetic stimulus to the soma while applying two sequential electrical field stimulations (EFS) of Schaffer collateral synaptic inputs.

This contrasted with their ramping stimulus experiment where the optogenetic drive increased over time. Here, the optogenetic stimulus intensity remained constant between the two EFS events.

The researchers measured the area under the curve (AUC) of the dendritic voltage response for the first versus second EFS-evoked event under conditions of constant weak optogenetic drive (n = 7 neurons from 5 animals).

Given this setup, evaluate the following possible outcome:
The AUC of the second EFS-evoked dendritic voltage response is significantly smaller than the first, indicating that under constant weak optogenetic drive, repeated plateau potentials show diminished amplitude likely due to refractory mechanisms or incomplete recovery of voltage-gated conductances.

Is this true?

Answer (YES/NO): NO